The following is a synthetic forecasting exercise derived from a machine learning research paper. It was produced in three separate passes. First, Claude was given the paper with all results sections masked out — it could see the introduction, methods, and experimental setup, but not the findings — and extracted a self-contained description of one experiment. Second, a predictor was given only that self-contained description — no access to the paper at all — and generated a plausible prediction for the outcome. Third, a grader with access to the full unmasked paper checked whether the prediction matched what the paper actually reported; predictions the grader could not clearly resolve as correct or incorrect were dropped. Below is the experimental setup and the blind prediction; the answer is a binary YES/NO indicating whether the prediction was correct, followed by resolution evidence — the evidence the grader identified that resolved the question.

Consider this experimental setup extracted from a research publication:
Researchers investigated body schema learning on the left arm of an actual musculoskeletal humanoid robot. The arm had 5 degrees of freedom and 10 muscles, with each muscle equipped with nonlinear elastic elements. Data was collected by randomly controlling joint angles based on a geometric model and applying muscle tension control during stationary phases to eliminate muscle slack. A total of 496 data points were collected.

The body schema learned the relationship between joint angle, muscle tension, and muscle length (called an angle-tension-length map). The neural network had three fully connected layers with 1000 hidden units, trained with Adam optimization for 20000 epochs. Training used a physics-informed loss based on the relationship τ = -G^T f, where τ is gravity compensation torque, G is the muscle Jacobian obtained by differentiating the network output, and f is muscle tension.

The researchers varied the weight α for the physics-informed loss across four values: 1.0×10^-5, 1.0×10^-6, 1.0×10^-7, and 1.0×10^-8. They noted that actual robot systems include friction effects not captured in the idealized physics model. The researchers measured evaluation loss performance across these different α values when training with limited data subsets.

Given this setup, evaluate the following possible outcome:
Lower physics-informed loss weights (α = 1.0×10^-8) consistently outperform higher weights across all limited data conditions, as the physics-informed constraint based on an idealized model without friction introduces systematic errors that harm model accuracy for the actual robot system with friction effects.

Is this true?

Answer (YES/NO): NO